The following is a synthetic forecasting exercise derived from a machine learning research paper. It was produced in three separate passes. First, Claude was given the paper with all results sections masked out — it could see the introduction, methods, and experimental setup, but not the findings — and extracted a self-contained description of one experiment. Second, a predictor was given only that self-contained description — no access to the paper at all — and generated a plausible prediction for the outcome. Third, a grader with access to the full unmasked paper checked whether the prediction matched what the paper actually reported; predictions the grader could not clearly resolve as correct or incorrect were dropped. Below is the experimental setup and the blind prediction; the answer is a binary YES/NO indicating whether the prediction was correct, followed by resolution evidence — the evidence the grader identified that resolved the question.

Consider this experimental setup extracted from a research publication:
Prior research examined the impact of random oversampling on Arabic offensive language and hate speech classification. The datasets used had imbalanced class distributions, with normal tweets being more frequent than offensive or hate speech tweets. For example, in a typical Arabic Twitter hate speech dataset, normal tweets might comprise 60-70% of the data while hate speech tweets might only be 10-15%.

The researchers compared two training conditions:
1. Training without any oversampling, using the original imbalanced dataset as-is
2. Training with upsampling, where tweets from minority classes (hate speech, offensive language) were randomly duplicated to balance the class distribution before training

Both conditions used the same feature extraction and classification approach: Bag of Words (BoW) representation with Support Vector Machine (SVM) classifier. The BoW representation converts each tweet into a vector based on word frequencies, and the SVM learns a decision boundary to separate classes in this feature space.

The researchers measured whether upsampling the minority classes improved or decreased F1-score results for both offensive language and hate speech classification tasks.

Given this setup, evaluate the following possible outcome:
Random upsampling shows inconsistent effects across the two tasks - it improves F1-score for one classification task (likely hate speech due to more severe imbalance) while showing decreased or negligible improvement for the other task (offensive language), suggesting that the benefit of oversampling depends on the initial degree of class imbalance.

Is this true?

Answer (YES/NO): NO